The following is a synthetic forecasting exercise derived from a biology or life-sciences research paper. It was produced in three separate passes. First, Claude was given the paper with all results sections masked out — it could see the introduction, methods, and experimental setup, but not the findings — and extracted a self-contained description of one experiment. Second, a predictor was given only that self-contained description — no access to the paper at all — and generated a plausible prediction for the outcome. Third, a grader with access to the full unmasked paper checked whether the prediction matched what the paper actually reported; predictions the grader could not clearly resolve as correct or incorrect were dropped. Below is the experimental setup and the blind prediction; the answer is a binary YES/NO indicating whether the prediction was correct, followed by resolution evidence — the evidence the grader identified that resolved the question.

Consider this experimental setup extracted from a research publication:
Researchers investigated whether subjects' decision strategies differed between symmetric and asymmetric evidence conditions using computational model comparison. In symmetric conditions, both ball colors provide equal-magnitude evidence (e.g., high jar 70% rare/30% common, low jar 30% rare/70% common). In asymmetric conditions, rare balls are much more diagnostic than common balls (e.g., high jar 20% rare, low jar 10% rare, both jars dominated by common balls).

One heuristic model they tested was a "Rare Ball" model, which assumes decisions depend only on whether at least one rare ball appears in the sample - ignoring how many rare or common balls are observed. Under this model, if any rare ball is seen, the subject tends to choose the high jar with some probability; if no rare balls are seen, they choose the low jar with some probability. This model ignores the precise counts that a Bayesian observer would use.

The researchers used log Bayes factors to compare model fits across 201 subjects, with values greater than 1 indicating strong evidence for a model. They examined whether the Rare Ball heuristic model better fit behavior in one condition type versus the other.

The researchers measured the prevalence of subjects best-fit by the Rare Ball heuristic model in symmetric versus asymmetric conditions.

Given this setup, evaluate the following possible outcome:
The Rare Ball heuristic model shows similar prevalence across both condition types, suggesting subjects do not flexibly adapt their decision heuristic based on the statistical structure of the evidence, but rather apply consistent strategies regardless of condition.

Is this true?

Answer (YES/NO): NO